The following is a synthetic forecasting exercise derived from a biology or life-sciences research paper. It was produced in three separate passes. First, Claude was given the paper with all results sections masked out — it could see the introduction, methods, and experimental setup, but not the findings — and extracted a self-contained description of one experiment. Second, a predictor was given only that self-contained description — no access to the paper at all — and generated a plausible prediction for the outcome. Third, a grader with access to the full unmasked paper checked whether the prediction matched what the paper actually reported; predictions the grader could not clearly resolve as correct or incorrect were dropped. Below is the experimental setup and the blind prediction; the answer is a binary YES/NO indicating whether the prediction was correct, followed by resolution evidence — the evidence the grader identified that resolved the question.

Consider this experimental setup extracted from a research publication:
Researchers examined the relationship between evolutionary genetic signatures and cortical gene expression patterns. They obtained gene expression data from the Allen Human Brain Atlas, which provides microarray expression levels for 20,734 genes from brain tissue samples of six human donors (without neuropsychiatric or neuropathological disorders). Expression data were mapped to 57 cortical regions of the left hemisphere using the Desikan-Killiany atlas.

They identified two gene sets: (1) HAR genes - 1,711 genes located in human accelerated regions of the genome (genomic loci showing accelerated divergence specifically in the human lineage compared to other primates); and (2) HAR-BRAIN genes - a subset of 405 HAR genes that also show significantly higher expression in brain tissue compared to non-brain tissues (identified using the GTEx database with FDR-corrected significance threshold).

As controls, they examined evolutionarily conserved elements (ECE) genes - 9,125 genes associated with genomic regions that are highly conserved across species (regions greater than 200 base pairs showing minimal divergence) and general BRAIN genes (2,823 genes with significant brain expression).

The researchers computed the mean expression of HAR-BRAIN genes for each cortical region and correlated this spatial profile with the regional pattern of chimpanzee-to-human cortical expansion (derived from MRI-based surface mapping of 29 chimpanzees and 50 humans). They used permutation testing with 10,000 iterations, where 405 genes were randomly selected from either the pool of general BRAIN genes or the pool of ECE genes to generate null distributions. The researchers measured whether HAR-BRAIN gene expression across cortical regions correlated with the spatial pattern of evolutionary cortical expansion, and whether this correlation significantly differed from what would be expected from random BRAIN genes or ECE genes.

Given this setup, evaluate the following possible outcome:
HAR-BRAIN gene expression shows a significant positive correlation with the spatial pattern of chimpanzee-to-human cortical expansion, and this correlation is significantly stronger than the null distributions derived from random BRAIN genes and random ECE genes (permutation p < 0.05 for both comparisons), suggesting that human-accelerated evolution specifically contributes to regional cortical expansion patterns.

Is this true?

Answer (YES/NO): YES